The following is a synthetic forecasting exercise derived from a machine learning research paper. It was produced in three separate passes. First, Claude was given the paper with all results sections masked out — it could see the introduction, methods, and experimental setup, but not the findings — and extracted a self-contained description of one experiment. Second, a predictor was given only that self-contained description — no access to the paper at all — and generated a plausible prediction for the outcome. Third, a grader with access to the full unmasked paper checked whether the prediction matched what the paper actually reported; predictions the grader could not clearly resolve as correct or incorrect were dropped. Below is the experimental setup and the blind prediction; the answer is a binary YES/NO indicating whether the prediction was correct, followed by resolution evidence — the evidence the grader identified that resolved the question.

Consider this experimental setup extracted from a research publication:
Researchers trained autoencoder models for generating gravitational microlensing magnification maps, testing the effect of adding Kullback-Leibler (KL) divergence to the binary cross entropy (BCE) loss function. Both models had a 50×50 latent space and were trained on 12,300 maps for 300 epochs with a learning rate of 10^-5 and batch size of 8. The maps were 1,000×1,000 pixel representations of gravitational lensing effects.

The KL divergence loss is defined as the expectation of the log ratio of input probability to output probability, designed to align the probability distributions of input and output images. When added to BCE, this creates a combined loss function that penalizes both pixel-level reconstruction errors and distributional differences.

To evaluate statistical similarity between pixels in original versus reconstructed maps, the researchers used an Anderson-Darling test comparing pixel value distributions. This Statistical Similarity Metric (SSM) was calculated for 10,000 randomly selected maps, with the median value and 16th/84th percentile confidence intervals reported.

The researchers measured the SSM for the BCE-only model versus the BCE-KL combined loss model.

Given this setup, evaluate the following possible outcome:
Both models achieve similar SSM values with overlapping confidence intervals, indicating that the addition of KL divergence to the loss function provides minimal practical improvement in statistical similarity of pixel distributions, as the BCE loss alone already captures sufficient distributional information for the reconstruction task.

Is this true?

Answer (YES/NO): YES